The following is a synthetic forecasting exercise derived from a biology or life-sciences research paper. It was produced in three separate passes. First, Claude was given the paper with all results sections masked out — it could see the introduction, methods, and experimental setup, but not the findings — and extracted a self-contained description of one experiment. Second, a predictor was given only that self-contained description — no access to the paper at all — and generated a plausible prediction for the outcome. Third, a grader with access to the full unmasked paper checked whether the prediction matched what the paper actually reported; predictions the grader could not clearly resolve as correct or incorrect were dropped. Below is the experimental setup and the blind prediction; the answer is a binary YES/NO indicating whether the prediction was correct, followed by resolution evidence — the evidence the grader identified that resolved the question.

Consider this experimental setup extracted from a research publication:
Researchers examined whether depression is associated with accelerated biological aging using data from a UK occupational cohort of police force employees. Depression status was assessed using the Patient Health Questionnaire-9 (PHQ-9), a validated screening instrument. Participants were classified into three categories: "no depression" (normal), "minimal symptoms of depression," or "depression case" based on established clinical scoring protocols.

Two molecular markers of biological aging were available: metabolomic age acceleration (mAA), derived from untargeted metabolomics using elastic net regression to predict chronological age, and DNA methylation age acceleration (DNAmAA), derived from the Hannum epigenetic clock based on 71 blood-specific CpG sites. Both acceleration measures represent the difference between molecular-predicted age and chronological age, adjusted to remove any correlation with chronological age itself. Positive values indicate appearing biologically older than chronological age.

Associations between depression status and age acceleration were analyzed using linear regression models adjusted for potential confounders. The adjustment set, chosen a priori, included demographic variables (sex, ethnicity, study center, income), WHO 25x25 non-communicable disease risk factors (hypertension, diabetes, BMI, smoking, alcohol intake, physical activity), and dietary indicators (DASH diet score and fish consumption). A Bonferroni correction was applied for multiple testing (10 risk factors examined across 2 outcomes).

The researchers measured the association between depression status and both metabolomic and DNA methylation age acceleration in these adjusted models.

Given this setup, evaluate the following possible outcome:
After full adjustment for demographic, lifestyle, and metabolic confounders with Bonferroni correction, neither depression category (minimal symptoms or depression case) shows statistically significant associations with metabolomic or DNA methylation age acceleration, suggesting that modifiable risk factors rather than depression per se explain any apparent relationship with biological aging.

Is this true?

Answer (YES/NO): NO